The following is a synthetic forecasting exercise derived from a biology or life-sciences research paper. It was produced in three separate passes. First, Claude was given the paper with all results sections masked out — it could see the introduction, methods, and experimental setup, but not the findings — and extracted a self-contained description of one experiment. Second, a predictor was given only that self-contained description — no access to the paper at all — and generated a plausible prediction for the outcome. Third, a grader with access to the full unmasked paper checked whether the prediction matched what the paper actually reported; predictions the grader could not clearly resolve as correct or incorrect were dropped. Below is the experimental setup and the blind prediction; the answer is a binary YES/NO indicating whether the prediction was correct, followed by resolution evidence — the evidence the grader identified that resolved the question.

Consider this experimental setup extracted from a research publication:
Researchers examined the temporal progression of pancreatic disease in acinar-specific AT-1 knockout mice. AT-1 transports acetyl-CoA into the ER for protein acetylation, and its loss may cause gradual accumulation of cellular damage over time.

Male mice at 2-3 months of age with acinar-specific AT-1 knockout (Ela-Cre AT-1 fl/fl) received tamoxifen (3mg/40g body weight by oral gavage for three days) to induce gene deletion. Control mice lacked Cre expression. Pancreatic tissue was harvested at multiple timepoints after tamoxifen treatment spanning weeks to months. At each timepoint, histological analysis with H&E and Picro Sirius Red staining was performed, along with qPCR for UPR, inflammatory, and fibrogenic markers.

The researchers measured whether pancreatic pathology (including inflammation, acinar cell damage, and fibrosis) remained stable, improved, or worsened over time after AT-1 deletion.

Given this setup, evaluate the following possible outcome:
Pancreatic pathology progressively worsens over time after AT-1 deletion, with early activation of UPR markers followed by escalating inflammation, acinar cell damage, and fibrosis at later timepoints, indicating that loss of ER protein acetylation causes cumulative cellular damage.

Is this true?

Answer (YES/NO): NO